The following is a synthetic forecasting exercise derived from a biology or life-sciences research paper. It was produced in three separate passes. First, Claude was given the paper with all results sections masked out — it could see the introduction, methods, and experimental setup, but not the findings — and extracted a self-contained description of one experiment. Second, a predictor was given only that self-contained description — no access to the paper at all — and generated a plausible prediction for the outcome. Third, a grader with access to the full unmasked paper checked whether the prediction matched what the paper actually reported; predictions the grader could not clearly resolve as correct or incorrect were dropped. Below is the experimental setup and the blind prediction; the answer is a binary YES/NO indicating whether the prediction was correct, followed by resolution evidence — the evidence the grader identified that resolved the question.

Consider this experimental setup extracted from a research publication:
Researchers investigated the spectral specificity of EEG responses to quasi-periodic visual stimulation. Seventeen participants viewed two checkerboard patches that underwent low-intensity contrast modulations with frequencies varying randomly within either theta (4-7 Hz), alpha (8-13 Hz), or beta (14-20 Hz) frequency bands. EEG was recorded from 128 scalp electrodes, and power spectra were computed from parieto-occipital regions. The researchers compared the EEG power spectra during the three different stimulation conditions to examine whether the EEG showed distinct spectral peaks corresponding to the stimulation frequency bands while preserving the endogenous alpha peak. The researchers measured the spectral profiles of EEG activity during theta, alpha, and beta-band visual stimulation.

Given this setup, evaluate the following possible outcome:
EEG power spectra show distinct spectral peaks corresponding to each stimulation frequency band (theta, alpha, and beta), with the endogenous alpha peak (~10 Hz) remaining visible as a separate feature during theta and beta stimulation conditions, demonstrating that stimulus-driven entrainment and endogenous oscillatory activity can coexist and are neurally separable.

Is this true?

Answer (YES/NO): NO